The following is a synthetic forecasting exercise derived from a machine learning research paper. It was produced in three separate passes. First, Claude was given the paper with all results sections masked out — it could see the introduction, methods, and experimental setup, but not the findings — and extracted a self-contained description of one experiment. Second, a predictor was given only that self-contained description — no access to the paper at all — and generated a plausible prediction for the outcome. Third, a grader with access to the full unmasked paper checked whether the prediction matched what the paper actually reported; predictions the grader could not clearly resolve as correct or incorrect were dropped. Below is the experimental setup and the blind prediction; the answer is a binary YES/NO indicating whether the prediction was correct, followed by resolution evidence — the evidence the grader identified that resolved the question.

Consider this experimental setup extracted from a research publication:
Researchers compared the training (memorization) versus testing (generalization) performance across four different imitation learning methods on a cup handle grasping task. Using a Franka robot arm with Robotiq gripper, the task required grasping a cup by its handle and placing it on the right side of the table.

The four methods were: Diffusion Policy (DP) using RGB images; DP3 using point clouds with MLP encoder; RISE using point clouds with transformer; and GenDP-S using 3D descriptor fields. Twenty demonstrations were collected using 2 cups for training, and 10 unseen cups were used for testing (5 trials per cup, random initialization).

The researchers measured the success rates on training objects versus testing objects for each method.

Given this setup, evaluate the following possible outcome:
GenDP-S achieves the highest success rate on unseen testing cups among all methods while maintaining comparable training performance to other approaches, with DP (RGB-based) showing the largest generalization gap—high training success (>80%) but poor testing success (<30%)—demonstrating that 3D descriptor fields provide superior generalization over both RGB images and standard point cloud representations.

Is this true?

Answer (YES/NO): NO